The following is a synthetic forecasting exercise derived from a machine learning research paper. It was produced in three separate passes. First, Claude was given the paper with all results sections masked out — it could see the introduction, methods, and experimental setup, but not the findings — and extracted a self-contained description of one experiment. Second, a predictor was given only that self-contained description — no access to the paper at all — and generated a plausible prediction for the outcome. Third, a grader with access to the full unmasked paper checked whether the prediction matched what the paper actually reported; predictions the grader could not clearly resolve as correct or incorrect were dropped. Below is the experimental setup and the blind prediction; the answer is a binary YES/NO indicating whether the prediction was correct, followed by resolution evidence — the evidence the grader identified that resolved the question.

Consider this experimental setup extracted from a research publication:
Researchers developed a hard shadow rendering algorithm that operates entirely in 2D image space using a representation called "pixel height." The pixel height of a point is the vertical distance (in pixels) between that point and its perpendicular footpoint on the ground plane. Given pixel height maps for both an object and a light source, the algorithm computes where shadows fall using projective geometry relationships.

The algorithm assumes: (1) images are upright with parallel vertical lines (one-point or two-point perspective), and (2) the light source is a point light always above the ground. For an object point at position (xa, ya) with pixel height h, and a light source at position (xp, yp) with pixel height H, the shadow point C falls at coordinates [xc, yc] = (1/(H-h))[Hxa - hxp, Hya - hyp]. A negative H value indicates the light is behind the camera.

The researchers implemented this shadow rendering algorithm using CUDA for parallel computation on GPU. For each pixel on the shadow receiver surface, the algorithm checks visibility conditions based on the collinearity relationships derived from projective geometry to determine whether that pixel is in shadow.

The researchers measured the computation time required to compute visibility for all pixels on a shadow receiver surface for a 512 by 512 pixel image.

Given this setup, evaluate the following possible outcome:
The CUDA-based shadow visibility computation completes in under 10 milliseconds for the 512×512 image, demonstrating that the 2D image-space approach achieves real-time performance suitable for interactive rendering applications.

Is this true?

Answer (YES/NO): NO